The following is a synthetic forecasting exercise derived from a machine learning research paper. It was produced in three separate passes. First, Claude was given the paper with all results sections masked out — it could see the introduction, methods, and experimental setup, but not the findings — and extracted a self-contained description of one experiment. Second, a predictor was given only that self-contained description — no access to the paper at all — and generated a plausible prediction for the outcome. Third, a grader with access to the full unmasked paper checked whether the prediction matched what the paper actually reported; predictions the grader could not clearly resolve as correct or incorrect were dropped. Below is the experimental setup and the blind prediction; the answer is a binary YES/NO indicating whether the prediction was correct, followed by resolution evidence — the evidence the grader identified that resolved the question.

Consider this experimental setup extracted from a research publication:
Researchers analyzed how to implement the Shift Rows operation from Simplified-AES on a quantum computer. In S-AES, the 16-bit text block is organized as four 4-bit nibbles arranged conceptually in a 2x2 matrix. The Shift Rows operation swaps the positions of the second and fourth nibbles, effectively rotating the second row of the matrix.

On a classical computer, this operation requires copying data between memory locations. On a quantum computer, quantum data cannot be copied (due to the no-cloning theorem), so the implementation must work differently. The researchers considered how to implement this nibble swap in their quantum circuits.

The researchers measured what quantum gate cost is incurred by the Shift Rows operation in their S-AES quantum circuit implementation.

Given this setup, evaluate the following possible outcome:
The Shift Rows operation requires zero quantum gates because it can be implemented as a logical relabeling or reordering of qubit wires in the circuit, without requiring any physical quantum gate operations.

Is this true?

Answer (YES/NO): YES